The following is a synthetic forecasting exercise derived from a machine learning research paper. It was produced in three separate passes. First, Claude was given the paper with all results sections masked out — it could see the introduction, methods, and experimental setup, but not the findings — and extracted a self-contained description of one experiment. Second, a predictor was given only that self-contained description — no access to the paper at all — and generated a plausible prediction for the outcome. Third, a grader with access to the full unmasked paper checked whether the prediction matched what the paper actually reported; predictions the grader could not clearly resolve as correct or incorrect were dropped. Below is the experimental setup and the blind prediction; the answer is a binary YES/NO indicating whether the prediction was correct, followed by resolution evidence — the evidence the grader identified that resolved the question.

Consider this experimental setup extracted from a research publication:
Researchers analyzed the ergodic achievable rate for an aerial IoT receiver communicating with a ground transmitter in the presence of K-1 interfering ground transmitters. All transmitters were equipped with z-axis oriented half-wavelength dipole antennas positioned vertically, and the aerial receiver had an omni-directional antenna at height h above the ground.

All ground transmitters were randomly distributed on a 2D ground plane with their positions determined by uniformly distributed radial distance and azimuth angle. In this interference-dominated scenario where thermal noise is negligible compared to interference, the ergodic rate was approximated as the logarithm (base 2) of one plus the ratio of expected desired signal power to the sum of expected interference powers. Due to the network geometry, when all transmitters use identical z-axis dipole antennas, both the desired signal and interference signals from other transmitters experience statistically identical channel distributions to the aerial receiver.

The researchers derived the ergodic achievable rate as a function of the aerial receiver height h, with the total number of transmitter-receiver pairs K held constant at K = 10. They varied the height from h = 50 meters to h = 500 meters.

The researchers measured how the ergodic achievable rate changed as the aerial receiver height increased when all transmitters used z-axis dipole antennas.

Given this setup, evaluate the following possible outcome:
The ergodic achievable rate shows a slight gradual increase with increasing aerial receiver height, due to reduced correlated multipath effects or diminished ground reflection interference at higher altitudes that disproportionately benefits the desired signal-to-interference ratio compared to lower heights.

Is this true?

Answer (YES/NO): NO